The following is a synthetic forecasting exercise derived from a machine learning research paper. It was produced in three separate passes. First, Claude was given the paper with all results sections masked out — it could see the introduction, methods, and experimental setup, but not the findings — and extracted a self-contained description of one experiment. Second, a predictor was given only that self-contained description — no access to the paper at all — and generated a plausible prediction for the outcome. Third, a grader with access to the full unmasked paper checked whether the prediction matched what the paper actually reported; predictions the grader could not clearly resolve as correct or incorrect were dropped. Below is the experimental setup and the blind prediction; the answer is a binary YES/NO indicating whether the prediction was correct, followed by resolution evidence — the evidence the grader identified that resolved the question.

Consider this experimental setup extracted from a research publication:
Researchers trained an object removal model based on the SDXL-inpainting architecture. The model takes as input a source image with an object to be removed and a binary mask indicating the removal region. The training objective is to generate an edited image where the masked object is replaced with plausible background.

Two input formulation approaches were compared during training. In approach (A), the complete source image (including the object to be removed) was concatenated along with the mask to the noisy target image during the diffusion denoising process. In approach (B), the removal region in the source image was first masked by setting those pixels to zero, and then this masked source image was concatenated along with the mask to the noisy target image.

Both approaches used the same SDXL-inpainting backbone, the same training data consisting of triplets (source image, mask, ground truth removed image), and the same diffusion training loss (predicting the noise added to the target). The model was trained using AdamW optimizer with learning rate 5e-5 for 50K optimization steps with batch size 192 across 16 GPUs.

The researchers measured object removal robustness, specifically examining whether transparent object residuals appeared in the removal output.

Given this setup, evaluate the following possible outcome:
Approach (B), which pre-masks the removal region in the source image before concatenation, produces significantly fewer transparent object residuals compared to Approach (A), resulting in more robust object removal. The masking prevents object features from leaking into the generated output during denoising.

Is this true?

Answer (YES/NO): YES